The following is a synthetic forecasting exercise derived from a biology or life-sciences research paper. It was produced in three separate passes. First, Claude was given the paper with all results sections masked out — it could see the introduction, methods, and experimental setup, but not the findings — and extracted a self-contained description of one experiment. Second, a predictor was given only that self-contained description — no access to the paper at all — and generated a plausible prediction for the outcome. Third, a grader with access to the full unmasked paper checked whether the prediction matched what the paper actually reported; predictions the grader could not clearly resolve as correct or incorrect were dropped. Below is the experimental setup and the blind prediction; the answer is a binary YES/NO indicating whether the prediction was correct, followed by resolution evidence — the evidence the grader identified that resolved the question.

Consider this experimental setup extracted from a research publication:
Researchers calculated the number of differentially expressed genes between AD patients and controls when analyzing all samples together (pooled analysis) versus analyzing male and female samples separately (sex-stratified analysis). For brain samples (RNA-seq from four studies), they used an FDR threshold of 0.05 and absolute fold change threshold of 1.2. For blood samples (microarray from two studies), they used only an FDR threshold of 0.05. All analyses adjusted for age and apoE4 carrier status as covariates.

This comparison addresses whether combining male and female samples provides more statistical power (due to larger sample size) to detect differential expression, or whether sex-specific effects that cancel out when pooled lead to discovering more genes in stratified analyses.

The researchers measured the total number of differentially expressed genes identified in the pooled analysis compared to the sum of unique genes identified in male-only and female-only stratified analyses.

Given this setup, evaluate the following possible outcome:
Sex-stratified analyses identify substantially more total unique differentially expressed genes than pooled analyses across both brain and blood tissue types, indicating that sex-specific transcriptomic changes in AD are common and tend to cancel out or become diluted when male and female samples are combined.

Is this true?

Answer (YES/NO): NO